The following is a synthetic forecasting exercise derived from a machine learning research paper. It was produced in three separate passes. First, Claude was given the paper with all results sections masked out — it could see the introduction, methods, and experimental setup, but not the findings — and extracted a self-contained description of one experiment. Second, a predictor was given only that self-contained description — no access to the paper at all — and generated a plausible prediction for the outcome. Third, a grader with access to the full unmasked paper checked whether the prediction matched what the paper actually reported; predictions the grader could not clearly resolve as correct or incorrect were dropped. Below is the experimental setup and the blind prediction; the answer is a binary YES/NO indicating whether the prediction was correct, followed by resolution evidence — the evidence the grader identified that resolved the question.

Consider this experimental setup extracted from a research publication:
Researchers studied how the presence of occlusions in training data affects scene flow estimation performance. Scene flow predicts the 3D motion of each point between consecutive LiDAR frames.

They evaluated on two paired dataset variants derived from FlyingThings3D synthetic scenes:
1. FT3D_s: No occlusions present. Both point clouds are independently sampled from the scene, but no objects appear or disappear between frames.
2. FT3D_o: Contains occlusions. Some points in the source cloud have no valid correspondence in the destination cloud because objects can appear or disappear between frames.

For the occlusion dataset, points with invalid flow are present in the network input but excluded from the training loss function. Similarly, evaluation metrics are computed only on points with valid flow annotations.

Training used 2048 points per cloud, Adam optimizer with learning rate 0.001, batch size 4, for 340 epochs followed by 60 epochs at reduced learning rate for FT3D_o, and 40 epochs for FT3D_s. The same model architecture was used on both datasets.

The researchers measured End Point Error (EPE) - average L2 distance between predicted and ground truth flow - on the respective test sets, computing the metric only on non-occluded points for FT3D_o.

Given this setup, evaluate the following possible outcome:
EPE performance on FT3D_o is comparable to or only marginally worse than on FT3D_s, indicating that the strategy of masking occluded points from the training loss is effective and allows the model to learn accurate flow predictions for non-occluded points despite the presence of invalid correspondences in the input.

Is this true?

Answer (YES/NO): NO